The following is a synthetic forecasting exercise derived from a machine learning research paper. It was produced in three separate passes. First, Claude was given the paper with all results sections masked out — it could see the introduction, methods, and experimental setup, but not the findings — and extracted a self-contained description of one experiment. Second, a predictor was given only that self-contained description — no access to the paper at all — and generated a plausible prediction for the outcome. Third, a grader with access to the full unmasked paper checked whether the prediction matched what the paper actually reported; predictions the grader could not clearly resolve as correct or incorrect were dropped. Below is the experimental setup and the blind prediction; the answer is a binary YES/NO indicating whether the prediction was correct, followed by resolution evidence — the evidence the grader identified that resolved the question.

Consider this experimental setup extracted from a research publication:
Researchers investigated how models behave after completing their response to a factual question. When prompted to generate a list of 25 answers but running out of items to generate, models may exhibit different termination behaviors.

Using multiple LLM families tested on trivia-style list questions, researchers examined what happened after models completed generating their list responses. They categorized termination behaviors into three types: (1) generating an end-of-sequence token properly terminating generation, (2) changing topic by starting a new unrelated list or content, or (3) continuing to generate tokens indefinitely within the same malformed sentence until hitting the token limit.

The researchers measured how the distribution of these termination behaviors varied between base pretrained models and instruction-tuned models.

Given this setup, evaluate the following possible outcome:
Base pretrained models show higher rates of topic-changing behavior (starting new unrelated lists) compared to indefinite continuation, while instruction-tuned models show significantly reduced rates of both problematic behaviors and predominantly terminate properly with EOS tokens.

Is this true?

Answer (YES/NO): NO